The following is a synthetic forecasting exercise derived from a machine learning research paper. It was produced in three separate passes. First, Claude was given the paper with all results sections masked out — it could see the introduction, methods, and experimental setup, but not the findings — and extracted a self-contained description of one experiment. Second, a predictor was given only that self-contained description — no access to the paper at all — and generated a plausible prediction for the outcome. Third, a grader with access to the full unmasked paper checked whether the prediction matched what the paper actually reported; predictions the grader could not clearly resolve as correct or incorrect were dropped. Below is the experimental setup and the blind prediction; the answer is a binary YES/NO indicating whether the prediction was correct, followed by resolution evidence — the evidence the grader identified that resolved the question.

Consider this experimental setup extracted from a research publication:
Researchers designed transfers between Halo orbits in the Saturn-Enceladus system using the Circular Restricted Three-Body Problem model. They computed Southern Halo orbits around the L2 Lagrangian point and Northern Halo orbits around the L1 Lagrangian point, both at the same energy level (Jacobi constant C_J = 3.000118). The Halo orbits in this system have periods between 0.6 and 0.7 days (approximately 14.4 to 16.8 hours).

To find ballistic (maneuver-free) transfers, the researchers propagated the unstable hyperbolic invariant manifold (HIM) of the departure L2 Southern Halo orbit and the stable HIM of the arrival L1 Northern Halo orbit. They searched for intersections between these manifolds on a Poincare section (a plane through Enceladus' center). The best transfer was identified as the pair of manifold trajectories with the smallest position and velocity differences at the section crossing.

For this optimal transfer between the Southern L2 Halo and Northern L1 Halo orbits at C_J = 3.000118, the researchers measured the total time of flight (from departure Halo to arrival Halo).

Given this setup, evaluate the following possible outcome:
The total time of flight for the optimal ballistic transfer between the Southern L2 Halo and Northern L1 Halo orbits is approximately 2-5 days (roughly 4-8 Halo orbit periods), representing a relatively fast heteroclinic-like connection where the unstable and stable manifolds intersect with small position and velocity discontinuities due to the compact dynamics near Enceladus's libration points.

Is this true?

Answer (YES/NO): NO